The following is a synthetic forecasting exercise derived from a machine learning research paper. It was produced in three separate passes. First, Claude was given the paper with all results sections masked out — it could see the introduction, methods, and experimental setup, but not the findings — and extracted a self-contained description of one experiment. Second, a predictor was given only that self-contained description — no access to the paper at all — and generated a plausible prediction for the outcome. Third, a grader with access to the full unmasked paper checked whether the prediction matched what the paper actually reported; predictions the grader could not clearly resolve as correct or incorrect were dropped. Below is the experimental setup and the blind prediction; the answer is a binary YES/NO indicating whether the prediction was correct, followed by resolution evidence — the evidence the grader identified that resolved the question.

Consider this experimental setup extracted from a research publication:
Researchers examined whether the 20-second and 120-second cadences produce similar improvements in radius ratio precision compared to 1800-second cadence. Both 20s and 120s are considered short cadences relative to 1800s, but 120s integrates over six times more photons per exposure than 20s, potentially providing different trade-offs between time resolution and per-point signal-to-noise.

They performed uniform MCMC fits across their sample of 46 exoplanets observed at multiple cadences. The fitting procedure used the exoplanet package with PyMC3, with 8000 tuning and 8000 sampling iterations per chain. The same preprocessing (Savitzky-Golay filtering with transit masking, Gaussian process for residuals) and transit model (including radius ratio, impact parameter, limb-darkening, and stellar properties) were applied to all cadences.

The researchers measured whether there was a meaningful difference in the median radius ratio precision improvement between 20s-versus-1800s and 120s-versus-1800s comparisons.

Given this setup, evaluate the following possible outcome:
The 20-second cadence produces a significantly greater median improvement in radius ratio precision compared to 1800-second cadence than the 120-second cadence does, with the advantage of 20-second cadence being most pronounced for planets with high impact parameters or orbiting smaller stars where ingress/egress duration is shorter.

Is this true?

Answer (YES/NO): NO